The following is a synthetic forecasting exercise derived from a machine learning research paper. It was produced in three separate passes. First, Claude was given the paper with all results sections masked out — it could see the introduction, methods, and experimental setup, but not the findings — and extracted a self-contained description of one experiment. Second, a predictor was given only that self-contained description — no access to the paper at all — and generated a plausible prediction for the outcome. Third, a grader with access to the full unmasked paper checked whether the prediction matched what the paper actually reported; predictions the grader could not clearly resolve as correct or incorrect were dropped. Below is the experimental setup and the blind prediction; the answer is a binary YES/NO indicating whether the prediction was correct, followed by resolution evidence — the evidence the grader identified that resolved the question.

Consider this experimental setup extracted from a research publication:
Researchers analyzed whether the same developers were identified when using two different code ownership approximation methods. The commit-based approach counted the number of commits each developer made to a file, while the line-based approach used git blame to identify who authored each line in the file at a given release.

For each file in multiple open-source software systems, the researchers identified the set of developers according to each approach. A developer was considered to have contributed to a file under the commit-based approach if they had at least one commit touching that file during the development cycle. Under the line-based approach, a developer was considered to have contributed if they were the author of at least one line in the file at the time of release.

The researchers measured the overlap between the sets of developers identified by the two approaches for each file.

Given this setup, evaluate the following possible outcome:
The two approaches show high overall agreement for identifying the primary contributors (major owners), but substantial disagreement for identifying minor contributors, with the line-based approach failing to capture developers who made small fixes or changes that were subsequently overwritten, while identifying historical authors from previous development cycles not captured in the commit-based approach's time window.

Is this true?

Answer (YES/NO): NO